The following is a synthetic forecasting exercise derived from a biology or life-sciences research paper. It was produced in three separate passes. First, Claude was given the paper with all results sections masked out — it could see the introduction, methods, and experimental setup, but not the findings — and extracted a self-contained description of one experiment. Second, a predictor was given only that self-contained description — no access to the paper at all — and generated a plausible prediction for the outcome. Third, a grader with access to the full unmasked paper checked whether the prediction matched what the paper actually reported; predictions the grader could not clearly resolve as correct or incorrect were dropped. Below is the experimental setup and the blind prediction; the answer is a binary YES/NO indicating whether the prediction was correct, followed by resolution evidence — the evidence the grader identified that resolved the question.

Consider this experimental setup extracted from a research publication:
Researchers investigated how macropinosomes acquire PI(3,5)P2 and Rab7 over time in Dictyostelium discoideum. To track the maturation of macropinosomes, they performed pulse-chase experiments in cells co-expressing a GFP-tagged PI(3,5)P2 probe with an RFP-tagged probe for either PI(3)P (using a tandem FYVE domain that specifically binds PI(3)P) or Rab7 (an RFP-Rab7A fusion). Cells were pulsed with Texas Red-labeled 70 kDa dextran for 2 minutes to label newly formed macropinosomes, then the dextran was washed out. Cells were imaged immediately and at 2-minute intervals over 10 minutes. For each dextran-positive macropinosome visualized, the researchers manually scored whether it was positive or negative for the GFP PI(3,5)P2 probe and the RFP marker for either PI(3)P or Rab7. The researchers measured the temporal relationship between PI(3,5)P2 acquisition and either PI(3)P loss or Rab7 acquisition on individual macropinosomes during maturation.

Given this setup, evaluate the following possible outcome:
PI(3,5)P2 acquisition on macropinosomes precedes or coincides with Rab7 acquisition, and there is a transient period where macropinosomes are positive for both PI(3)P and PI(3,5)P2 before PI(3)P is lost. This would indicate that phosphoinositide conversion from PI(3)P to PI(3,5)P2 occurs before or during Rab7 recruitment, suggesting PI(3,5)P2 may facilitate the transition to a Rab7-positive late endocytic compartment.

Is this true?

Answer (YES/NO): NO